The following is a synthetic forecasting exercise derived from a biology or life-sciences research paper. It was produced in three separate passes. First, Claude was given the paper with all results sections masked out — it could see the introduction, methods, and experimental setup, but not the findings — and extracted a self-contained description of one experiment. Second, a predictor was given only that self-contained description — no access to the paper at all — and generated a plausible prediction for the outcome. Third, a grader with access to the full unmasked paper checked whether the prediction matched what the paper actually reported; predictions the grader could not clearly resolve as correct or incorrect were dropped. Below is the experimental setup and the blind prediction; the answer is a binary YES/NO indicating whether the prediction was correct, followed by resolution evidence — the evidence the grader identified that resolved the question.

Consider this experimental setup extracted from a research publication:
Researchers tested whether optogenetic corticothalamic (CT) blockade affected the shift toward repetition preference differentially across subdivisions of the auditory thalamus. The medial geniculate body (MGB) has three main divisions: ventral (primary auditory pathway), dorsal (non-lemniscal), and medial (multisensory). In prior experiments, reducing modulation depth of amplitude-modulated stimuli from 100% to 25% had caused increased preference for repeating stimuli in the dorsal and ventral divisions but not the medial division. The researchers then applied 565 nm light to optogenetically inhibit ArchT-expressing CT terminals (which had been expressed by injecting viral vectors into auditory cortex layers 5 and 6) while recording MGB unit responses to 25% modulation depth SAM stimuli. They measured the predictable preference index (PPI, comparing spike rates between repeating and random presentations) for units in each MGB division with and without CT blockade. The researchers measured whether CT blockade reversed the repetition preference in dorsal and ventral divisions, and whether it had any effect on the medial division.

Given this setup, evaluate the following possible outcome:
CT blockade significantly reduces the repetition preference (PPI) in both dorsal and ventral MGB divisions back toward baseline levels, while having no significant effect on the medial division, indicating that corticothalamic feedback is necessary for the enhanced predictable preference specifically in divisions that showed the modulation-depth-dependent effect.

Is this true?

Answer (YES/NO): NO